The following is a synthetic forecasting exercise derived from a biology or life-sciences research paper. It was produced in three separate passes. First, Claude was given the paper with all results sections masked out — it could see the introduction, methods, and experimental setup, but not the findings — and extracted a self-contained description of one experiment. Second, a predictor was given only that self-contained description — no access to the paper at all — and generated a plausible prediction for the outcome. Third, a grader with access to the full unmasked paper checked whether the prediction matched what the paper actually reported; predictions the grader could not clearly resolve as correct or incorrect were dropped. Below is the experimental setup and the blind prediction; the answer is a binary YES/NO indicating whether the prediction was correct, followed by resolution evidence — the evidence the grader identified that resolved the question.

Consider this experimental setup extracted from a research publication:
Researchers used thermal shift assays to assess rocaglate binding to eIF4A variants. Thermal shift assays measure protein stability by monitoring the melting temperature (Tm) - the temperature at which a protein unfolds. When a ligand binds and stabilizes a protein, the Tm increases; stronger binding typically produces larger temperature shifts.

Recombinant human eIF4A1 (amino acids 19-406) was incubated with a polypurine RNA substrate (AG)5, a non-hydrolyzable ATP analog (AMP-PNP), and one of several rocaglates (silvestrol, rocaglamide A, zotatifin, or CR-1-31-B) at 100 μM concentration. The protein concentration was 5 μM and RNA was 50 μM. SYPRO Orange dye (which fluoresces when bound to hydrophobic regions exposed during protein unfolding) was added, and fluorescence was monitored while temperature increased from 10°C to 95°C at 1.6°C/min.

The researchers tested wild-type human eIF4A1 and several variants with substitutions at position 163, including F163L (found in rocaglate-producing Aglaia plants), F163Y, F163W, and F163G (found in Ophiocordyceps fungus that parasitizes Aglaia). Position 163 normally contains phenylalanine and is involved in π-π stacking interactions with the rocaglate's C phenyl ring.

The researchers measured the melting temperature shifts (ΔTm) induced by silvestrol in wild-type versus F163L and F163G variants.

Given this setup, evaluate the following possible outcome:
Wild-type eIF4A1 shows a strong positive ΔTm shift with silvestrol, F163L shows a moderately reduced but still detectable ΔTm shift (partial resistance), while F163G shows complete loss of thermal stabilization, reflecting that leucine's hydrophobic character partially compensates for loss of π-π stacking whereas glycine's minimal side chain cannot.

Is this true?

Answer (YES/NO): NO